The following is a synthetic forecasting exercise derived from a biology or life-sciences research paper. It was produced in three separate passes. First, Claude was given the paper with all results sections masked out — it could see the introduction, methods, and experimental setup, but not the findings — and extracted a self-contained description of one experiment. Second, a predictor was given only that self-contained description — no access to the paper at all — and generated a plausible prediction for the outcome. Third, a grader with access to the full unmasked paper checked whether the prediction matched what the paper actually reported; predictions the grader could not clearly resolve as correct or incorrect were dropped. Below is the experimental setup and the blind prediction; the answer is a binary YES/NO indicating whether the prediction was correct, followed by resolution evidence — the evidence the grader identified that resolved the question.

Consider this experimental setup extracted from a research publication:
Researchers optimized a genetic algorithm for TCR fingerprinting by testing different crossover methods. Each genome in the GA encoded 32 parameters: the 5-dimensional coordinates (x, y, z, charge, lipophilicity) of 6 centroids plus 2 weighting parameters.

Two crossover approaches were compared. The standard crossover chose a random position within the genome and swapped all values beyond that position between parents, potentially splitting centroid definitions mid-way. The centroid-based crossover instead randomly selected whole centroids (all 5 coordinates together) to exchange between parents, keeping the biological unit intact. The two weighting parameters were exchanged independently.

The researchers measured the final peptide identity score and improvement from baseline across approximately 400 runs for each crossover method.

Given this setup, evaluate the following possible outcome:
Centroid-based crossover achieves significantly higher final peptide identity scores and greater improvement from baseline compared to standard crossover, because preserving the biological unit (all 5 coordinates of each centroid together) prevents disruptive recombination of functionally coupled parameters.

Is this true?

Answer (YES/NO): YES